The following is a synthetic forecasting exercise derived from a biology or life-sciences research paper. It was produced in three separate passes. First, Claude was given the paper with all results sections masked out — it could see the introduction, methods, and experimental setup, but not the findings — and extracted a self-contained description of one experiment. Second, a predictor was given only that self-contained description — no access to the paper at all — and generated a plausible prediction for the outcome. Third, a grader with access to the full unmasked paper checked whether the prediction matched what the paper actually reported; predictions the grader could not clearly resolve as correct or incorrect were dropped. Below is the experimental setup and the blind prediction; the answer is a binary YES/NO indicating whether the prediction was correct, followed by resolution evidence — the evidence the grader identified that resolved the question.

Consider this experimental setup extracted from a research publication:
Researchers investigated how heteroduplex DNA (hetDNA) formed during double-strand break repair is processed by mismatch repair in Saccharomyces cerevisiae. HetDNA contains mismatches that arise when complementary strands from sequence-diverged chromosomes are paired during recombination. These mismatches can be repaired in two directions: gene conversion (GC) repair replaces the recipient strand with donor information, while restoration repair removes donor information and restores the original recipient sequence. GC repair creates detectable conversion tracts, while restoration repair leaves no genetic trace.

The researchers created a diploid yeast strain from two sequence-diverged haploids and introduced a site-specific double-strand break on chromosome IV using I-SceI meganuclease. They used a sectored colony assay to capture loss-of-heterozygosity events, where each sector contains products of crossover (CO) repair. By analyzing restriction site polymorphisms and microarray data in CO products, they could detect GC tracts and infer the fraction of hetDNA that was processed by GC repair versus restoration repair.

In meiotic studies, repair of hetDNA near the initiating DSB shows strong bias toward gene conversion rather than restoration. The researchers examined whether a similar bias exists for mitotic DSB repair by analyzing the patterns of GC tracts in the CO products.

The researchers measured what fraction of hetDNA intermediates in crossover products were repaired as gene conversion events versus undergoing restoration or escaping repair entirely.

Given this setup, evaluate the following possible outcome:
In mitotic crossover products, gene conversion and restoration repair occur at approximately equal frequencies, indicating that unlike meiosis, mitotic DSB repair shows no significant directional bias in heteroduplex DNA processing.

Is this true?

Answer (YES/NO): NO